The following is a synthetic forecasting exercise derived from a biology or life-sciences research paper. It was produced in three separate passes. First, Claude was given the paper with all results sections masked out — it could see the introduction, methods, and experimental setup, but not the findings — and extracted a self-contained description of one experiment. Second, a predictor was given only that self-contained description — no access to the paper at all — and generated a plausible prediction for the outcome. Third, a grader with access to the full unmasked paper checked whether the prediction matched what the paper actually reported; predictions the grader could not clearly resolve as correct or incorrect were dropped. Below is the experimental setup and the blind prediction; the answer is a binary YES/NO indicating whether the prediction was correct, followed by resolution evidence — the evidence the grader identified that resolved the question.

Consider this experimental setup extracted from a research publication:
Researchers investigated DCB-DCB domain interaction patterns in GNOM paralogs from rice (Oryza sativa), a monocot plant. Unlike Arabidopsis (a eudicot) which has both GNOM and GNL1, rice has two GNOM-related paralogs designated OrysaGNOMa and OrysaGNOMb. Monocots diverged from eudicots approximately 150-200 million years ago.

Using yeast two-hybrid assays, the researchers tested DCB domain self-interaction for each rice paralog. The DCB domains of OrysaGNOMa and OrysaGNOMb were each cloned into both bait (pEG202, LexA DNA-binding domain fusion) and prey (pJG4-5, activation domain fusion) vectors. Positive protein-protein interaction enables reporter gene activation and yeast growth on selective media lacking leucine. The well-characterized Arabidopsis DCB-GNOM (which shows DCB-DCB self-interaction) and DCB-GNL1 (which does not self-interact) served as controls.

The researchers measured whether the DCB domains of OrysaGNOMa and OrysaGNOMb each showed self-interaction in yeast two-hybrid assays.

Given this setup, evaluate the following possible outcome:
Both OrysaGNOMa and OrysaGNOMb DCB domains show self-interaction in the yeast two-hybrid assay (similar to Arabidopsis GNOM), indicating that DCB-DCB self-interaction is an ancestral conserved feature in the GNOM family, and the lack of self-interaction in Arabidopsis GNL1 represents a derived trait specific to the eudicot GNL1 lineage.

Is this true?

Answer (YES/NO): YES